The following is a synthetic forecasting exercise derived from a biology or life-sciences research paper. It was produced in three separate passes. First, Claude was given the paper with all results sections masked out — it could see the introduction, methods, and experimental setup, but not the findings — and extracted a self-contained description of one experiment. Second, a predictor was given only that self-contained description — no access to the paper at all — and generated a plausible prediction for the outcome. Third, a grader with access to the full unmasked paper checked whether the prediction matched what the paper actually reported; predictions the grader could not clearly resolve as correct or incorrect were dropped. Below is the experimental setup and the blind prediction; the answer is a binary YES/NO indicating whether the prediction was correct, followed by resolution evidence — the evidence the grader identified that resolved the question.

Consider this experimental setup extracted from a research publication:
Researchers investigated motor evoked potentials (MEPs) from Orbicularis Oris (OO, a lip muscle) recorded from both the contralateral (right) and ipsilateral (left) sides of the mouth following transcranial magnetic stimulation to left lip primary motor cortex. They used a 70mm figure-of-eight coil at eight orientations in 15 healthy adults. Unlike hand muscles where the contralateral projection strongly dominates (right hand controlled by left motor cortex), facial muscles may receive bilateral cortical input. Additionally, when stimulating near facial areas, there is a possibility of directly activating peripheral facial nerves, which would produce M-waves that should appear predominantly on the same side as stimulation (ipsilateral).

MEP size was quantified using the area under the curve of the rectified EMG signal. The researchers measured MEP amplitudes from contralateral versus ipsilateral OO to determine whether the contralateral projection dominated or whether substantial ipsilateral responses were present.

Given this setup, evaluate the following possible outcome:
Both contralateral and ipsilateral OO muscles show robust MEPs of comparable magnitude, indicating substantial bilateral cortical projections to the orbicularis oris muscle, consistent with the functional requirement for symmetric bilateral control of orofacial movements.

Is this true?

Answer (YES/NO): NO